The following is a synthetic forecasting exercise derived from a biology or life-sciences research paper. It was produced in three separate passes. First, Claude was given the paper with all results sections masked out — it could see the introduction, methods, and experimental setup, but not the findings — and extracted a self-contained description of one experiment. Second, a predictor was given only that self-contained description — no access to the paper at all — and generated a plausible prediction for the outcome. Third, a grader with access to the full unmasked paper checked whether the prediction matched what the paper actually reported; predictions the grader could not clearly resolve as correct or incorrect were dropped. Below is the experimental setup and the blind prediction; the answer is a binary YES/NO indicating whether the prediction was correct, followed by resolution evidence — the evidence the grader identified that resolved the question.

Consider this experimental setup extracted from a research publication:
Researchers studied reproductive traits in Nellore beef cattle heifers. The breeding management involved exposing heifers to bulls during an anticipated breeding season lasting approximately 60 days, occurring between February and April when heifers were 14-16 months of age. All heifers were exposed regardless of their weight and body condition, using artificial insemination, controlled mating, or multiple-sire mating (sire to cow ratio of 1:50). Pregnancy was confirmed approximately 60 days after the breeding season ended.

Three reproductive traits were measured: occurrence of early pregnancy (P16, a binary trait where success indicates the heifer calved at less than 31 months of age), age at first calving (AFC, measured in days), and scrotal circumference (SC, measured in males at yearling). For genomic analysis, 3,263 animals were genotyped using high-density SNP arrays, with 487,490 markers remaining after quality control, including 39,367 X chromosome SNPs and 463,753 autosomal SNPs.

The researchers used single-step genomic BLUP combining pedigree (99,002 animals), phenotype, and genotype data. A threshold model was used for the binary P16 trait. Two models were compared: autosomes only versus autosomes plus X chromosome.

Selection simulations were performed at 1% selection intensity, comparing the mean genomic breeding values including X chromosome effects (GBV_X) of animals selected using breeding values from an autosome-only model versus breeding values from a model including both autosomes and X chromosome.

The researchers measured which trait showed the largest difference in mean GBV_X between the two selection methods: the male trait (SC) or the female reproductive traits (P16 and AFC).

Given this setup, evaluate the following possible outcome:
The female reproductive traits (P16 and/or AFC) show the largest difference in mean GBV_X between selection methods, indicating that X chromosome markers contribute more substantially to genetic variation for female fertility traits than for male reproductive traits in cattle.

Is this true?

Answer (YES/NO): NO